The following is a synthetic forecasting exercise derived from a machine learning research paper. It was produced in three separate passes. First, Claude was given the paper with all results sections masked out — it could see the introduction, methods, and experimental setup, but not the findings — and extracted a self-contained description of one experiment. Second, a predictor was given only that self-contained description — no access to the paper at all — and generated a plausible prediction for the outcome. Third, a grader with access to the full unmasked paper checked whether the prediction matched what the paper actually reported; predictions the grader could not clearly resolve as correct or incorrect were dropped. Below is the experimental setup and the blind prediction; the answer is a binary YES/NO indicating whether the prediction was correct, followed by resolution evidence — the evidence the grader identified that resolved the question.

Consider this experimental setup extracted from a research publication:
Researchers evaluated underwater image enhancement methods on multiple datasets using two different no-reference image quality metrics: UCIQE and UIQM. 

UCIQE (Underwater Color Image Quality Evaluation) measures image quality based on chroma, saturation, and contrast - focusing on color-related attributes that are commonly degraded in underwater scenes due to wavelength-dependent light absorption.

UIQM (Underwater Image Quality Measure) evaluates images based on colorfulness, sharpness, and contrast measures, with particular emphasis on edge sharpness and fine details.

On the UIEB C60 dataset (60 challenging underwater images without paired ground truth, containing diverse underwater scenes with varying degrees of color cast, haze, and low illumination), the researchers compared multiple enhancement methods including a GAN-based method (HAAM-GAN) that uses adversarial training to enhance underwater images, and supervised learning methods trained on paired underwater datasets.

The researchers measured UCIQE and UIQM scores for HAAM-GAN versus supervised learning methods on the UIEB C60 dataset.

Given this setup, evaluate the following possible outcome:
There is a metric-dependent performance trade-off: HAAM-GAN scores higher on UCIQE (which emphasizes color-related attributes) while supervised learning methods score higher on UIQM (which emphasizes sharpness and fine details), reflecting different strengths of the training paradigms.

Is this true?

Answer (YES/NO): NO